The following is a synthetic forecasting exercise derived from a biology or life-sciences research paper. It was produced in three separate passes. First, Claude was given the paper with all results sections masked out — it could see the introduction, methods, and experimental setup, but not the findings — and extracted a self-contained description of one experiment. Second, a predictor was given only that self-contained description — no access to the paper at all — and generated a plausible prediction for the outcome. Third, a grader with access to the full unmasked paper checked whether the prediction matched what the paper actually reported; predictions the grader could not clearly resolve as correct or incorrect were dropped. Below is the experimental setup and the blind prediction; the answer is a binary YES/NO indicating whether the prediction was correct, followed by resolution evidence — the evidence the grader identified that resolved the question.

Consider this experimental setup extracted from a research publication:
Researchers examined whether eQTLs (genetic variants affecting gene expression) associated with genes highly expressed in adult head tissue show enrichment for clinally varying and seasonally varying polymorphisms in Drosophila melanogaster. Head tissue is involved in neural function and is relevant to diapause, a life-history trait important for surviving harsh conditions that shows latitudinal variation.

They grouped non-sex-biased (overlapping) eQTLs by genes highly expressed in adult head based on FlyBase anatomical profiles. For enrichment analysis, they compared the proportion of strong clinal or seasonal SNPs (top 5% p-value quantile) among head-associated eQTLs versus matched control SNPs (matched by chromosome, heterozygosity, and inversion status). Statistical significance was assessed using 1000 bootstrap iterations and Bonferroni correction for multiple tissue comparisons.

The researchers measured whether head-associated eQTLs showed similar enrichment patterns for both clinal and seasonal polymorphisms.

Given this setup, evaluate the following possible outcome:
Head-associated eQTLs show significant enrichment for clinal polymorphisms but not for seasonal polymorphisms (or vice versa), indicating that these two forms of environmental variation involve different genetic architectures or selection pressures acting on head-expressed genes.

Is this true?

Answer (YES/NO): YES